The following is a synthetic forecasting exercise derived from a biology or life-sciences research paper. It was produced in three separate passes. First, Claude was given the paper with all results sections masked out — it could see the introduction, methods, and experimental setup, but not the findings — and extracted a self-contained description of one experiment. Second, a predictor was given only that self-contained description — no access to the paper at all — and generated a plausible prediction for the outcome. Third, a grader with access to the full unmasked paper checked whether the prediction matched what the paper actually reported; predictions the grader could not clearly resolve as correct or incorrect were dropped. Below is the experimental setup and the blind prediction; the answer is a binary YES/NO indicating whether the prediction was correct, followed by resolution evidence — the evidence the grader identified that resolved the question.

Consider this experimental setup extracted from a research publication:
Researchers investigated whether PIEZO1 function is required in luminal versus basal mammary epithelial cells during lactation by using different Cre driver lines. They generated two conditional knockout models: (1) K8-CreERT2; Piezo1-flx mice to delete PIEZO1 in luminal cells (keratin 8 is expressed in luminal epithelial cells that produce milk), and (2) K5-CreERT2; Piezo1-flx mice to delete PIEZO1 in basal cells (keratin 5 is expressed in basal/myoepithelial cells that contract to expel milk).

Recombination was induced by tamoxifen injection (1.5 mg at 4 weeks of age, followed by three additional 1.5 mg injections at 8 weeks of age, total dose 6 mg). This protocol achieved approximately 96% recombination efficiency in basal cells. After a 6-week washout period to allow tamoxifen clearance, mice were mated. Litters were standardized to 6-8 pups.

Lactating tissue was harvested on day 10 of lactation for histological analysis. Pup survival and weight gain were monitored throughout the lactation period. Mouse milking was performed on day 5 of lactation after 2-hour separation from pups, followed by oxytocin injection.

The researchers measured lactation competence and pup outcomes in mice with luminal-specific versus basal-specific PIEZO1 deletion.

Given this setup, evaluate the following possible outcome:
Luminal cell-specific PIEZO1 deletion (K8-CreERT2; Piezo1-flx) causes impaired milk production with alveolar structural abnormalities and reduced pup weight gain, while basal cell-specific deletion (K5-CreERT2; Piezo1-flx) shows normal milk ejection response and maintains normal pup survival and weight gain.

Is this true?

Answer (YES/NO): NO